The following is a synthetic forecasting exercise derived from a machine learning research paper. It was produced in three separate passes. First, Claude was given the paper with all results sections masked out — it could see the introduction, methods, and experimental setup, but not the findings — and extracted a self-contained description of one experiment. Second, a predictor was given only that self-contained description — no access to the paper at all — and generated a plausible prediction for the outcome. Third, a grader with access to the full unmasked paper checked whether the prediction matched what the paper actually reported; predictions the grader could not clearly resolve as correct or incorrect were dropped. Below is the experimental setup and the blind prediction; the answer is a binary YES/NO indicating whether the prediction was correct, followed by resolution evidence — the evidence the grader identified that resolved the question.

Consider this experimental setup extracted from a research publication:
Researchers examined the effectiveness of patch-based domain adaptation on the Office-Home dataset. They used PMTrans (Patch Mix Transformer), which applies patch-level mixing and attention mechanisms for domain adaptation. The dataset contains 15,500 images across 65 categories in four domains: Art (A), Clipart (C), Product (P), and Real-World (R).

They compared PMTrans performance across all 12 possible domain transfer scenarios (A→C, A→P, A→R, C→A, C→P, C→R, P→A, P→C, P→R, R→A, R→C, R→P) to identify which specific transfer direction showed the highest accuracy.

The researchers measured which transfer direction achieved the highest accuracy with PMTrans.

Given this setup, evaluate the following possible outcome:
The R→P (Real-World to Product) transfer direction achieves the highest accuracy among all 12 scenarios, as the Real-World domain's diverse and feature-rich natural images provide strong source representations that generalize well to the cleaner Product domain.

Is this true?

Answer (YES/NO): YES